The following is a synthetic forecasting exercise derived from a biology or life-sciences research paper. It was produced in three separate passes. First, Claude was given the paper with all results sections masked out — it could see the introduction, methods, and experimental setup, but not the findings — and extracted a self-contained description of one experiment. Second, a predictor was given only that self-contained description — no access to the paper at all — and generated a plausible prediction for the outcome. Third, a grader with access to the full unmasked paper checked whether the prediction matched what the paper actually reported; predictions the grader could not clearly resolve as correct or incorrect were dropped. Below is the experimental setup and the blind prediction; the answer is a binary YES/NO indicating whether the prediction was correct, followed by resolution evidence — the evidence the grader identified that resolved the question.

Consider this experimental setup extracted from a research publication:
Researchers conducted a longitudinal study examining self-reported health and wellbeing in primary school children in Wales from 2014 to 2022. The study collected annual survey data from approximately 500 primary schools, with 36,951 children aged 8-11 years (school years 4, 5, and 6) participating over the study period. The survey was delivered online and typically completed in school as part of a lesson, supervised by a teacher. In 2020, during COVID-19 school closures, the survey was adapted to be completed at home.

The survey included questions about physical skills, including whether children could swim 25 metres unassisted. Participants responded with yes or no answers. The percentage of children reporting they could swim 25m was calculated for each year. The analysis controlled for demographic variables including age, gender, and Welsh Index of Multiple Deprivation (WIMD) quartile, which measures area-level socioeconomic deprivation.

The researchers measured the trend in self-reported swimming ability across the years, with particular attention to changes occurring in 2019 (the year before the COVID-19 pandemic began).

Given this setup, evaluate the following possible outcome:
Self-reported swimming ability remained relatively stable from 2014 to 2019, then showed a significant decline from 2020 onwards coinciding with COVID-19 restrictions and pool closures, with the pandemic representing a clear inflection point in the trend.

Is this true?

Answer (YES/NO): NO